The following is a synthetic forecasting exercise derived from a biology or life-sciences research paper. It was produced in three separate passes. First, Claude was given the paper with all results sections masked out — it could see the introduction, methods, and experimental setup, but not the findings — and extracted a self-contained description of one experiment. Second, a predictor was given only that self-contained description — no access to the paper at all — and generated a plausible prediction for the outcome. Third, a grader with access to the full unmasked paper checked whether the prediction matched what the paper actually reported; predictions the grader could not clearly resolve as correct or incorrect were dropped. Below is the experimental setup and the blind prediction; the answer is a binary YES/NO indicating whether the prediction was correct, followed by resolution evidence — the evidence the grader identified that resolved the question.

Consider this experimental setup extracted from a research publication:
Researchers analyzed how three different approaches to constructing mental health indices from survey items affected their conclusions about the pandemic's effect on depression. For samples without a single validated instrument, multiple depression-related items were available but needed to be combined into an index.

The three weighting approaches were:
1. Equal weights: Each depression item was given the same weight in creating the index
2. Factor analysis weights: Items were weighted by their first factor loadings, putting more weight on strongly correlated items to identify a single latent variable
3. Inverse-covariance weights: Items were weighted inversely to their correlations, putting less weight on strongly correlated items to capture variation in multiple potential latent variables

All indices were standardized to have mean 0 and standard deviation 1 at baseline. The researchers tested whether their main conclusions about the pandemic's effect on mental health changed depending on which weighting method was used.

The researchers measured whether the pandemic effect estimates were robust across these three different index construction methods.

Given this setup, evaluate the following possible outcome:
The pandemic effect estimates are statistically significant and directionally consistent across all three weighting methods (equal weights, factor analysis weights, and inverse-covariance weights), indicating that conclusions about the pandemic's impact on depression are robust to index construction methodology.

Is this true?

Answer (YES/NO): NO